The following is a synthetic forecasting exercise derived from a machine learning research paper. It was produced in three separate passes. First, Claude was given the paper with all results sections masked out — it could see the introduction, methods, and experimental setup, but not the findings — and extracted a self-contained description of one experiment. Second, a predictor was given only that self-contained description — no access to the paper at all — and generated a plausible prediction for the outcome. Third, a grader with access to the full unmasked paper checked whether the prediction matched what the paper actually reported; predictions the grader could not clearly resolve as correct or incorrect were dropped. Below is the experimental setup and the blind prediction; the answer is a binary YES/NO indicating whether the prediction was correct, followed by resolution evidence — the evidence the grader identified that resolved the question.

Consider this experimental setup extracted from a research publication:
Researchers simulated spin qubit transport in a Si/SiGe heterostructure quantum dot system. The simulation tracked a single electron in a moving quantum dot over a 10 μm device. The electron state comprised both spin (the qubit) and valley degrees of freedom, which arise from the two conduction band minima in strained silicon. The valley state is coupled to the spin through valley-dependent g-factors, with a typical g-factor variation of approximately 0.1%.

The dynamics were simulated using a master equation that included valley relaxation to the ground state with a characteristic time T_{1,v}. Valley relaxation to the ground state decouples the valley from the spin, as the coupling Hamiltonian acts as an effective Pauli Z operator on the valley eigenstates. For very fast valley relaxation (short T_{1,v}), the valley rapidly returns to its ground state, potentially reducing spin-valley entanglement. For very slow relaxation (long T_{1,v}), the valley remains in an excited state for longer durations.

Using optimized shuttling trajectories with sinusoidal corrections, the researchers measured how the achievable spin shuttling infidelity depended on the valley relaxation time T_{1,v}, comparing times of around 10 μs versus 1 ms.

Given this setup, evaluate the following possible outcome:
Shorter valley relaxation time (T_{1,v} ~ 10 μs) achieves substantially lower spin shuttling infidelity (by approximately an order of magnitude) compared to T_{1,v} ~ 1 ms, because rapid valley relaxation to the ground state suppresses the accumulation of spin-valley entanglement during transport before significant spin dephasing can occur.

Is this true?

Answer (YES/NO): NO